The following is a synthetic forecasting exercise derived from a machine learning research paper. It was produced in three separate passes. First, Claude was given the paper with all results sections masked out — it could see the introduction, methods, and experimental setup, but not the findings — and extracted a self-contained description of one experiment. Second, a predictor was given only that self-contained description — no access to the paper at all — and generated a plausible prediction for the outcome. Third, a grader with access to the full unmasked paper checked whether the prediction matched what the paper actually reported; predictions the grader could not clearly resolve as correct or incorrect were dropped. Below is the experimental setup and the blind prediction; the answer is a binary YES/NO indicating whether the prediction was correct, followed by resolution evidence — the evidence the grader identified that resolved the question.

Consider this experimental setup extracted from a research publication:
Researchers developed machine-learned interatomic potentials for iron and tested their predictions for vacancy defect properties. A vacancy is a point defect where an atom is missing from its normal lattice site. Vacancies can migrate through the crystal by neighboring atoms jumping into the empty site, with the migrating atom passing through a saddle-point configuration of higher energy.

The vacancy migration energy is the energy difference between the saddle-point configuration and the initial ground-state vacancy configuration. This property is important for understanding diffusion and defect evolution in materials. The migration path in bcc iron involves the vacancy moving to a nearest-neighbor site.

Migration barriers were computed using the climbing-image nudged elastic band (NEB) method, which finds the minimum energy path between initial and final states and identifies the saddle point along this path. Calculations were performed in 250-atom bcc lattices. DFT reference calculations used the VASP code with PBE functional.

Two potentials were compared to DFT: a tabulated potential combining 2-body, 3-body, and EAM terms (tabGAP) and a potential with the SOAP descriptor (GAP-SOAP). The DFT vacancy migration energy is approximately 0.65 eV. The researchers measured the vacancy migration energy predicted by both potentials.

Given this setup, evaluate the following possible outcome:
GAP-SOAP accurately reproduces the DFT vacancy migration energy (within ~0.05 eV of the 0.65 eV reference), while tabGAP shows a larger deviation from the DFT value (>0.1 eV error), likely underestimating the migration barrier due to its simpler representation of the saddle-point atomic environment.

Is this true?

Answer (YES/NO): NO